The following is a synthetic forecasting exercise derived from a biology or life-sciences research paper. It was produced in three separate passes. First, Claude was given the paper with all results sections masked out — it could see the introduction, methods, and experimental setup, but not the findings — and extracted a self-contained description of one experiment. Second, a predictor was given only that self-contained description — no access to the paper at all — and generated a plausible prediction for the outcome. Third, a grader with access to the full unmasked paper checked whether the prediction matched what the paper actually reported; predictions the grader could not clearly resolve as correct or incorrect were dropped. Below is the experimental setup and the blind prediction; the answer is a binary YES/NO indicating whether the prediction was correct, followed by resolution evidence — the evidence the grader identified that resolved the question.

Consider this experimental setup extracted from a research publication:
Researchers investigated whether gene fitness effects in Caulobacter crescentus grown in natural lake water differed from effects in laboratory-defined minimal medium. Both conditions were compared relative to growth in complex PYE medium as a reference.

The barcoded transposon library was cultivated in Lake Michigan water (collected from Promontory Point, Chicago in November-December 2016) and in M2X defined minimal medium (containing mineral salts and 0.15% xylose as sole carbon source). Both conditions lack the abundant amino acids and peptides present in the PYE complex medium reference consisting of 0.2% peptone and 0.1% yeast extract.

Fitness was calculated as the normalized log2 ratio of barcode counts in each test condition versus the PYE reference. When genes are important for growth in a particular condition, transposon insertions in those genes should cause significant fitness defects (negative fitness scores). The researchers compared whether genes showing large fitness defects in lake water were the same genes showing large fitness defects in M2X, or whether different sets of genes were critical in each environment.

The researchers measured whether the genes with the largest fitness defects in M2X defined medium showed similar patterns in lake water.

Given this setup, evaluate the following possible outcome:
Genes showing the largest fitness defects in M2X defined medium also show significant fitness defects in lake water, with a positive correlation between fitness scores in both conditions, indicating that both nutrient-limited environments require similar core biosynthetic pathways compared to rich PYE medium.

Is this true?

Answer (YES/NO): NO